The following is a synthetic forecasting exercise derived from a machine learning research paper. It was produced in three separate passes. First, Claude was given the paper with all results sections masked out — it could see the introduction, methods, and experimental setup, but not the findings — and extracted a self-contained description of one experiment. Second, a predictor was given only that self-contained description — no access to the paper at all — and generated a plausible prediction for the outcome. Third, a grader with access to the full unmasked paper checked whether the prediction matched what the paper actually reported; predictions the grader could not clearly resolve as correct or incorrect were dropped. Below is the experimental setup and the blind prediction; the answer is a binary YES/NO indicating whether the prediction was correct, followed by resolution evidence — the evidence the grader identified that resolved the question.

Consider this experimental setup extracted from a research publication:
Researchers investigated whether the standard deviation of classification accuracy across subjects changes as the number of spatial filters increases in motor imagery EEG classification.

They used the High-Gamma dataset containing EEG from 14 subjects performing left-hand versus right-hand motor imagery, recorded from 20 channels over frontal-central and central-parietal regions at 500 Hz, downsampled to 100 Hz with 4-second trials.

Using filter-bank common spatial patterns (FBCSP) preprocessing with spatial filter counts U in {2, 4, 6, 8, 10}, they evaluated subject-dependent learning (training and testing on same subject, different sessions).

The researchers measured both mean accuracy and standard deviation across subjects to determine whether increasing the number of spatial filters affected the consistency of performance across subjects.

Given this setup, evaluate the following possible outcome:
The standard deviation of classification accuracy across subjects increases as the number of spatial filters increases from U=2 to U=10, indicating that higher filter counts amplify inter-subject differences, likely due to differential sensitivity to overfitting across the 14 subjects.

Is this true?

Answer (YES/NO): NO